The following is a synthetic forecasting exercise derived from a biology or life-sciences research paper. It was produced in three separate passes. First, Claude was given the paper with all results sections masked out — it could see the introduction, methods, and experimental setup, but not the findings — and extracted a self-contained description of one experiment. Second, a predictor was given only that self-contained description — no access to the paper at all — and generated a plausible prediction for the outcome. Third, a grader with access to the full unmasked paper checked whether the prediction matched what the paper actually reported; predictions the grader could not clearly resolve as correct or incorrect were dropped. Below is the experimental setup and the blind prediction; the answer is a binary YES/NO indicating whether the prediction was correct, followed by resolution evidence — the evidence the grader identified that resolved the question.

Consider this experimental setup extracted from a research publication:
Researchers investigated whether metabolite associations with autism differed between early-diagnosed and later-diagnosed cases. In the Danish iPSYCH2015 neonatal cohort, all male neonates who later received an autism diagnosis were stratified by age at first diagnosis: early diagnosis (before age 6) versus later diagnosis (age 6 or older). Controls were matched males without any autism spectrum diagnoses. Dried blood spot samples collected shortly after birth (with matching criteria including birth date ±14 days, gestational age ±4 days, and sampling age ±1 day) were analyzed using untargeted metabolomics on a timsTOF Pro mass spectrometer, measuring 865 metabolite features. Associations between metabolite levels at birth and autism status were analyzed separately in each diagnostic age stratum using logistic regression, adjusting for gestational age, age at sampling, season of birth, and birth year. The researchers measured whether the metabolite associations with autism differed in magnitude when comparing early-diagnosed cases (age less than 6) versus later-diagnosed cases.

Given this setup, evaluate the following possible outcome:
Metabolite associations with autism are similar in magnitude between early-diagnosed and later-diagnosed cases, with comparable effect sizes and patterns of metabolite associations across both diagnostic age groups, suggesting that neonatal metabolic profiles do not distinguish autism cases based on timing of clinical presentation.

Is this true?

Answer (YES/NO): NO